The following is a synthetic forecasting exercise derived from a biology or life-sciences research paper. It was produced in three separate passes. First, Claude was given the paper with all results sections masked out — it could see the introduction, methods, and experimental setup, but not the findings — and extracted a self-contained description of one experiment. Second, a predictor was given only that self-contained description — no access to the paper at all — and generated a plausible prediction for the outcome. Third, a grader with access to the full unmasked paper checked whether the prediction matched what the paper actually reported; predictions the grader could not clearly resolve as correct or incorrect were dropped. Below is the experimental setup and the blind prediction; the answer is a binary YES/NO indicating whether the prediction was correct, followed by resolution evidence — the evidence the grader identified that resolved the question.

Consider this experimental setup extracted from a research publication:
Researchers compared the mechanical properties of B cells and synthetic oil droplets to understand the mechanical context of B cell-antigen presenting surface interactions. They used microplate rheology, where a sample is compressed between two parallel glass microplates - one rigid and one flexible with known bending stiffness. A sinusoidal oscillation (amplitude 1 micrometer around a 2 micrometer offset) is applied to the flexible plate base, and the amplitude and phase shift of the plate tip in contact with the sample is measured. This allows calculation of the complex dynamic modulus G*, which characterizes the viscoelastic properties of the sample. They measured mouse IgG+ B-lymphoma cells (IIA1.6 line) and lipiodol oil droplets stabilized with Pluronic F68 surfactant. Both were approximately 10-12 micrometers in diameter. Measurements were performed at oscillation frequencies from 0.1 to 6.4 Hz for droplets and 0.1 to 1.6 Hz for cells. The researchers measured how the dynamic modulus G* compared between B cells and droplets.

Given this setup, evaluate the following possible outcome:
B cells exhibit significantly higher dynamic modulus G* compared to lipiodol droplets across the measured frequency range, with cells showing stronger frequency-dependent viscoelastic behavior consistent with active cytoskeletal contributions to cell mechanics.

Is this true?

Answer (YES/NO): NO